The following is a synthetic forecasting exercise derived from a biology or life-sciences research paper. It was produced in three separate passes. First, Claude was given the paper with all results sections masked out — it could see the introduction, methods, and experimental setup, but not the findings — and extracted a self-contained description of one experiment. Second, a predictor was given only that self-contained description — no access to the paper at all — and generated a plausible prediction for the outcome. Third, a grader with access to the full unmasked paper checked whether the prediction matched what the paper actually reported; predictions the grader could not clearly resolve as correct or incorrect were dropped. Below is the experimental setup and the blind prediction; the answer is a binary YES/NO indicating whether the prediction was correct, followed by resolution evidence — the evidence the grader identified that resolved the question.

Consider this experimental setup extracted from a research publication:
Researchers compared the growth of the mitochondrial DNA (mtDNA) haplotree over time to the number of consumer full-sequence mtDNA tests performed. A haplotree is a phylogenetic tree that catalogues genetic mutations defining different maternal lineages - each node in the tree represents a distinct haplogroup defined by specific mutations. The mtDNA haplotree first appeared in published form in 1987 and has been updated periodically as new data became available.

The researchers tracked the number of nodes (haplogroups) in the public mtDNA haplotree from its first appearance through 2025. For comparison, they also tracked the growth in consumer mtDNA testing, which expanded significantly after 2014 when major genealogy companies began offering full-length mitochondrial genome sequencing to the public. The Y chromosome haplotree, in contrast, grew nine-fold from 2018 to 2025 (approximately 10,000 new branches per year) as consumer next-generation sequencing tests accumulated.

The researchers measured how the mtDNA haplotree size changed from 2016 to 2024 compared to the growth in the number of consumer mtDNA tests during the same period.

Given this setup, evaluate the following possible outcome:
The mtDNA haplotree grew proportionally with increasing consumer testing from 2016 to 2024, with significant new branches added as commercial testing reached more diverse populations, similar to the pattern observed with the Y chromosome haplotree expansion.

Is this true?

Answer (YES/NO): NO